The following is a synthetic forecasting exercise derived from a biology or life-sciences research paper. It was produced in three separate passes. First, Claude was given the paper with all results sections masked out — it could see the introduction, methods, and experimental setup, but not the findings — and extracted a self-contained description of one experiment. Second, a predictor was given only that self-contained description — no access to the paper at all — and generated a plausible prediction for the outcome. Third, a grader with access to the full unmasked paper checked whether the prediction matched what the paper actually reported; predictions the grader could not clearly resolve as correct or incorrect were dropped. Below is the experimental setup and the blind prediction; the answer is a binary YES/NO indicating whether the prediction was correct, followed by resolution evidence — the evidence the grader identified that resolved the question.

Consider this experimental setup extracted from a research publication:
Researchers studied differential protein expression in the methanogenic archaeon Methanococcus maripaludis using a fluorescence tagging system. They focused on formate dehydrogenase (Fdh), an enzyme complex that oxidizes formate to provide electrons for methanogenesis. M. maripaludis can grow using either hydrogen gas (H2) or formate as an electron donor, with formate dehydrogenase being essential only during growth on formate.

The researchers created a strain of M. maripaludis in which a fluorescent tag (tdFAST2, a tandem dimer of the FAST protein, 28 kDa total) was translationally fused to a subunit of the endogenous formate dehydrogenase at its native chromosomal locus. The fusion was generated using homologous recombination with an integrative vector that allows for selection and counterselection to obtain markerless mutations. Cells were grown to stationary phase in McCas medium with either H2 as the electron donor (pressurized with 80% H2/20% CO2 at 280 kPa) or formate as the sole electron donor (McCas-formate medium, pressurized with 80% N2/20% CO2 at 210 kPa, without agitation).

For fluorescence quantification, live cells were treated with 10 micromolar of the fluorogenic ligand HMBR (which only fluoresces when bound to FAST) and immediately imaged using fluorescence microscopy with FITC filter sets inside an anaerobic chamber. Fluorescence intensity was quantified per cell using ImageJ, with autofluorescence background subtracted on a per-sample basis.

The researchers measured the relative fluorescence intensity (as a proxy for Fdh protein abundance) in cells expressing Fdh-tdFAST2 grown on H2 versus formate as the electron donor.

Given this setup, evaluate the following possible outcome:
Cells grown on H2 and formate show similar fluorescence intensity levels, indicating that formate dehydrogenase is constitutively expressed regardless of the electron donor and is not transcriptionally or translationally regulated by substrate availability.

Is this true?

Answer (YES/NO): NO